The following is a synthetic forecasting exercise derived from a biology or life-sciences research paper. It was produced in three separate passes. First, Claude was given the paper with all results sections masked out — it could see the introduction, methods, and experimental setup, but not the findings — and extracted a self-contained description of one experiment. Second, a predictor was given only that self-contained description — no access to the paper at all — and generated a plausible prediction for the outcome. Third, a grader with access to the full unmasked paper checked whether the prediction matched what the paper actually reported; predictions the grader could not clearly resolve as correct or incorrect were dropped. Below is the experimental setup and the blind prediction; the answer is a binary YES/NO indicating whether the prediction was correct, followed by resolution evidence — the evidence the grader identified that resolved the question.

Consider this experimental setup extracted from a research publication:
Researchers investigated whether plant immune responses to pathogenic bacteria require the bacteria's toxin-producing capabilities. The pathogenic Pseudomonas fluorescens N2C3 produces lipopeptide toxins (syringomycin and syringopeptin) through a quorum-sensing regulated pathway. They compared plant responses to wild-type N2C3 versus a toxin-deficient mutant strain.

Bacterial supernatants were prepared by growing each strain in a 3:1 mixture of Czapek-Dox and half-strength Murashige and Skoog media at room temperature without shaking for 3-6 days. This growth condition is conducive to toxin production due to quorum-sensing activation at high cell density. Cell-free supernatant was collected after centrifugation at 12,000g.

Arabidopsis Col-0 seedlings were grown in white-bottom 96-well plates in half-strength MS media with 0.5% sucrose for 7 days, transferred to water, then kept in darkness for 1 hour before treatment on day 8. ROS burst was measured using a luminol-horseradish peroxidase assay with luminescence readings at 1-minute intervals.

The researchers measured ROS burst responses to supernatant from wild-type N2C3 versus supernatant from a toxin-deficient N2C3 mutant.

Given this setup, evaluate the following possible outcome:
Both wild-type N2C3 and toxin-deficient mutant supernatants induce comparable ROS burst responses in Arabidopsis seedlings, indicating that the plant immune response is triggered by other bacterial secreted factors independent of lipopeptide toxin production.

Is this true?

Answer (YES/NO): NO